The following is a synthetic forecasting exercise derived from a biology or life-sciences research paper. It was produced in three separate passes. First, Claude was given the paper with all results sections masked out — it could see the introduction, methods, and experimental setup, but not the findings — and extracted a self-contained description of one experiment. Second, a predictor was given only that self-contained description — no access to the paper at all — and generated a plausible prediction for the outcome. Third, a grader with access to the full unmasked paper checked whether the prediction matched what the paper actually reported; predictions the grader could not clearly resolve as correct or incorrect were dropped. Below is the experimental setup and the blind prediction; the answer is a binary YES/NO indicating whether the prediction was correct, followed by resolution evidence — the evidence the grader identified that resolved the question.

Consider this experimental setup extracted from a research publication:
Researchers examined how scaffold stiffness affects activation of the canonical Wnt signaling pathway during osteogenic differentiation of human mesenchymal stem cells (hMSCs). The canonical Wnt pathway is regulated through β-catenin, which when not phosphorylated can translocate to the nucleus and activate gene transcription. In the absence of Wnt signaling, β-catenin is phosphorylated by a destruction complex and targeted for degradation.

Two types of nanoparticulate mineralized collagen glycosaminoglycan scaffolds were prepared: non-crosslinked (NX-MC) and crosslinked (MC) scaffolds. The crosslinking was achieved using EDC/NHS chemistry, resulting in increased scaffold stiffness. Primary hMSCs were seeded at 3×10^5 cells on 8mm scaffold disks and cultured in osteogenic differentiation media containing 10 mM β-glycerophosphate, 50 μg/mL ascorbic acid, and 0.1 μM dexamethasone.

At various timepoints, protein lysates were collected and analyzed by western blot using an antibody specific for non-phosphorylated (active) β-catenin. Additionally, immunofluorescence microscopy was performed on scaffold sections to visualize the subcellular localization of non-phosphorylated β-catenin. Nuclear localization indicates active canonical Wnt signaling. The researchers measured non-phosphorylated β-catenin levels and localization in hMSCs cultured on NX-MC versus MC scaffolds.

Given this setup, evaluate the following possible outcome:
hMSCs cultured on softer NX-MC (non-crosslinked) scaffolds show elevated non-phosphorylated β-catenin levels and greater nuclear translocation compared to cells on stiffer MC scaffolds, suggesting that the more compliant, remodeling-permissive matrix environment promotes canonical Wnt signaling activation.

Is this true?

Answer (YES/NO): NO